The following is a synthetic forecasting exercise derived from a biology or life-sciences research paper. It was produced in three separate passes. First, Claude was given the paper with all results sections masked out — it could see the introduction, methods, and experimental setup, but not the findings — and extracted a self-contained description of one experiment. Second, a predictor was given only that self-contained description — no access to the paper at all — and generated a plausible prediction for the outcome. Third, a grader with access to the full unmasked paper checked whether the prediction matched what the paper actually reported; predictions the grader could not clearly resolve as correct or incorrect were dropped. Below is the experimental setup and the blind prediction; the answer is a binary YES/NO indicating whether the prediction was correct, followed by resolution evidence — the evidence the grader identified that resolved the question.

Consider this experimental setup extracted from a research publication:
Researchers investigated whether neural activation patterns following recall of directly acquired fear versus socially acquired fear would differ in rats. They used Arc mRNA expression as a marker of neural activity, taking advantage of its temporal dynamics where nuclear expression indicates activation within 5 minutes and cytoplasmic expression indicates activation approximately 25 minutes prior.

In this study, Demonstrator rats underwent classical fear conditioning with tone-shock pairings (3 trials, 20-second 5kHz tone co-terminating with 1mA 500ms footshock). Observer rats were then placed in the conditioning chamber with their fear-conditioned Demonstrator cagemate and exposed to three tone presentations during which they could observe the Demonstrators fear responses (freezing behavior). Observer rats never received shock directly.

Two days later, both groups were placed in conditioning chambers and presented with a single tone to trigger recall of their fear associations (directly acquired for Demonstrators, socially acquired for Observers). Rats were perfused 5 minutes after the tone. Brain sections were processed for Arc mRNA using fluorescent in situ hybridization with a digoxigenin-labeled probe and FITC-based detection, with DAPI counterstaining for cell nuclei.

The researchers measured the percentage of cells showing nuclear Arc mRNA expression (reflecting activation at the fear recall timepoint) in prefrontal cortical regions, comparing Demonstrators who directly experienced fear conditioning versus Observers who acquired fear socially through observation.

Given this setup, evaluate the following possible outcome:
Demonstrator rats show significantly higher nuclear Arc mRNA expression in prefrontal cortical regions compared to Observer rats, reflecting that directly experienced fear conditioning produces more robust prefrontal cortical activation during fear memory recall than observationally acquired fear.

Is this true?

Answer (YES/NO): NO